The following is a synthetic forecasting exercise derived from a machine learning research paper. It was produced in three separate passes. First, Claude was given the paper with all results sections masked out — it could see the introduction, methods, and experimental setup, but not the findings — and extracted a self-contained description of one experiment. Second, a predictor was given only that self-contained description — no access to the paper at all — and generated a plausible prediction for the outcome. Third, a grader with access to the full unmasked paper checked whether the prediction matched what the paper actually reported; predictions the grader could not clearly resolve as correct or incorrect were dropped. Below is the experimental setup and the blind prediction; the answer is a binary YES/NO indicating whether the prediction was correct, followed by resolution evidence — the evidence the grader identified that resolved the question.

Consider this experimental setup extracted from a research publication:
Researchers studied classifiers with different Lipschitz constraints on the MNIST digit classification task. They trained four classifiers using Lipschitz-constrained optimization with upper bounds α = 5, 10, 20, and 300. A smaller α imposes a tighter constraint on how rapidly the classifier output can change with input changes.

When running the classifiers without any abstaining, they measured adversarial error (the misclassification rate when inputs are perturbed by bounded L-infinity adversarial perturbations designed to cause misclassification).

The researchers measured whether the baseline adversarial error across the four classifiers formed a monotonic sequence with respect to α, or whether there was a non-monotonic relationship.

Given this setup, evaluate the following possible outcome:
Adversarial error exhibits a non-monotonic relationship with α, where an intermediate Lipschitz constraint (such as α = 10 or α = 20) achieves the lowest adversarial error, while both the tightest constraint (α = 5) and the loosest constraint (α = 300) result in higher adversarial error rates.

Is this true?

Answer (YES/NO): NO